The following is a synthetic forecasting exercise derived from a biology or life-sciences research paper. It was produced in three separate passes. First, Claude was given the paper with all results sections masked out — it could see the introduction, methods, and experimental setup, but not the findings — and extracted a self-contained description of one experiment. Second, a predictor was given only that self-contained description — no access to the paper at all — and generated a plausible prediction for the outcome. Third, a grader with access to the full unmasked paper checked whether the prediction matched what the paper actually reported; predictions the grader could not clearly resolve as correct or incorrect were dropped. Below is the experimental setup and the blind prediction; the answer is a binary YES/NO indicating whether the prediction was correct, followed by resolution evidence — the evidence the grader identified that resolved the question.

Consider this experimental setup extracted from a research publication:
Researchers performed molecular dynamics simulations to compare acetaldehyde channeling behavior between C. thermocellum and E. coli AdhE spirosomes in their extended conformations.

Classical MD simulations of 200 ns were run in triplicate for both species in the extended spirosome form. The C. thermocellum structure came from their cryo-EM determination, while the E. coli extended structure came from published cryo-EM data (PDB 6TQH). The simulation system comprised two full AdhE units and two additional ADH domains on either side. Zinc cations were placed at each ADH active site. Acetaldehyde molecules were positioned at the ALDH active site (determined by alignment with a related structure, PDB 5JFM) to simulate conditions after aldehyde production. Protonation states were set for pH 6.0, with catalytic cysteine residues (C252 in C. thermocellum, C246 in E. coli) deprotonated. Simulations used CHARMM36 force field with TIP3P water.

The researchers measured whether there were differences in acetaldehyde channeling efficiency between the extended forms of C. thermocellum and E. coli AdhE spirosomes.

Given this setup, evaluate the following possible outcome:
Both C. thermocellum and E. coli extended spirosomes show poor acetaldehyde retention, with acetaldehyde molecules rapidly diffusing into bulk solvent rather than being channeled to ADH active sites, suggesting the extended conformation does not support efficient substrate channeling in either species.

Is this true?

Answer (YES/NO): NO